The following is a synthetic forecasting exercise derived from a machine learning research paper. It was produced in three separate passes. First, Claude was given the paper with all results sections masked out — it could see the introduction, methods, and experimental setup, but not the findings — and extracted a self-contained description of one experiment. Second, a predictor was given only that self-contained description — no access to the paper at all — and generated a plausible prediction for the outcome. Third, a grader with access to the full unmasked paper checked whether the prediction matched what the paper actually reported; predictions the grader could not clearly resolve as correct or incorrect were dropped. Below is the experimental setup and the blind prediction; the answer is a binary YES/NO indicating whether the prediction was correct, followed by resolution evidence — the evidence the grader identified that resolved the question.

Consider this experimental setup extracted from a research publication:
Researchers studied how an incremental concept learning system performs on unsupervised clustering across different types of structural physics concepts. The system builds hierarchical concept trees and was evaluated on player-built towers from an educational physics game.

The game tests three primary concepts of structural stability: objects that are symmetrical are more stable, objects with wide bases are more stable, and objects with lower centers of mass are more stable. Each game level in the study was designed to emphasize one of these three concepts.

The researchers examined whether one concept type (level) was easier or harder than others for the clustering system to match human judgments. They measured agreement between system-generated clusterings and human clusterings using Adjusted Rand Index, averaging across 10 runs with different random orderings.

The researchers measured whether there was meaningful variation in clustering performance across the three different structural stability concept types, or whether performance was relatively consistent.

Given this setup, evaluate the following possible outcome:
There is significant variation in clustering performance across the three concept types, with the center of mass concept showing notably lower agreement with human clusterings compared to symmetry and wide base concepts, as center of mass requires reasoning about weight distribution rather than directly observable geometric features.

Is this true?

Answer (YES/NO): NO